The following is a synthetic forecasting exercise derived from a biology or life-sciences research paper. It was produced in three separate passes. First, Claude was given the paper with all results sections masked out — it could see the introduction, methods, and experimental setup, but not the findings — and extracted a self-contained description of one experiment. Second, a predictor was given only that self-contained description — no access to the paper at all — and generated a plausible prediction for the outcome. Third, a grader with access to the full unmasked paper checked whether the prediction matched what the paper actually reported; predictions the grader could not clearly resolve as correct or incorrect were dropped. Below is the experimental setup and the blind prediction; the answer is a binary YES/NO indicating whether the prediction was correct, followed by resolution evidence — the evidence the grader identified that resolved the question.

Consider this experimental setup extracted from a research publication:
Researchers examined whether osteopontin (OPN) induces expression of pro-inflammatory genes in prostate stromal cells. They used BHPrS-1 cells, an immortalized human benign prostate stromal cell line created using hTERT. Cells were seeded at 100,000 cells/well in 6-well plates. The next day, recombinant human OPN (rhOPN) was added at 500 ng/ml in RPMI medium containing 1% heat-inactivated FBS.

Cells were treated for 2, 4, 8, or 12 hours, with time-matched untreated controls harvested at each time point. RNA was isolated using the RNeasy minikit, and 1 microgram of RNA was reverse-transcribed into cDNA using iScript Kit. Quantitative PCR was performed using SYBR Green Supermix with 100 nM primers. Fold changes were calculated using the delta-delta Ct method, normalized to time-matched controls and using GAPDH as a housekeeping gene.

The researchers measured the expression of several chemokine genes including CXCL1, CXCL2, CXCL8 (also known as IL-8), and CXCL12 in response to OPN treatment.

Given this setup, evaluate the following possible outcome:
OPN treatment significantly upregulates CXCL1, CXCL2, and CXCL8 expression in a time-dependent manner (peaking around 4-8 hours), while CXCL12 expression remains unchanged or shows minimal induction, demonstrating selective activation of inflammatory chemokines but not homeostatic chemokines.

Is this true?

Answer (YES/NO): NO